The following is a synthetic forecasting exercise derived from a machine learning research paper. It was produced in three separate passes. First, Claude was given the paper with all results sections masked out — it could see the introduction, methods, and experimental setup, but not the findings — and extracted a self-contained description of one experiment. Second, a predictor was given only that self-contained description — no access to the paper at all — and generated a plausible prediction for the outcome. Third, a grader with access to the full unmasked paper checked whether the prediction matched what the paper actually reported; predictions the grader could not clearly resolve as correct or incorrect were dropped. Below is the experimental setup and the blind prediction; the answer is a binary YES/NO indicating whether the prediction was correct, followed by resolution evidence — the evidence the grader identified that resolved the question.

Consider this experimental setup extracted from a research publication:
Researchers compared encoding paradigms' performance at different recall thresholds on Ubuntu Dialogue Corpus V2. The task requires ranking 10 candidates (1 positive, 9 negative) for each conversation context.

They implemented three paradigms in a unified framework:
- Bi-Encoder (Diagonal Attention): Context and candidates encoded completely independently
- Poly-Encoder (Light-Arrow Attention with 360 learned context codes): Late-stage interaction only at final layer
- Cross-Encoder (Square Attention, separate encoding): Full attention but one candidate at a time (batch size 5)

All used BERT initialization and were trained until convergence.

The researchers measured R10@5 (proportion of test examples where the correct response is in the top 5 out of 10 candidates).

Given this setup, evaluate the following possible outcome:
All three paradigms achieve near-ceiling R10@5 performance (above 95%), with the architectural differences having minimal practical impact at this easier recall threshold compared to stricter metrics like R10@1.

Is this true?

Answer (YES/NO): YES